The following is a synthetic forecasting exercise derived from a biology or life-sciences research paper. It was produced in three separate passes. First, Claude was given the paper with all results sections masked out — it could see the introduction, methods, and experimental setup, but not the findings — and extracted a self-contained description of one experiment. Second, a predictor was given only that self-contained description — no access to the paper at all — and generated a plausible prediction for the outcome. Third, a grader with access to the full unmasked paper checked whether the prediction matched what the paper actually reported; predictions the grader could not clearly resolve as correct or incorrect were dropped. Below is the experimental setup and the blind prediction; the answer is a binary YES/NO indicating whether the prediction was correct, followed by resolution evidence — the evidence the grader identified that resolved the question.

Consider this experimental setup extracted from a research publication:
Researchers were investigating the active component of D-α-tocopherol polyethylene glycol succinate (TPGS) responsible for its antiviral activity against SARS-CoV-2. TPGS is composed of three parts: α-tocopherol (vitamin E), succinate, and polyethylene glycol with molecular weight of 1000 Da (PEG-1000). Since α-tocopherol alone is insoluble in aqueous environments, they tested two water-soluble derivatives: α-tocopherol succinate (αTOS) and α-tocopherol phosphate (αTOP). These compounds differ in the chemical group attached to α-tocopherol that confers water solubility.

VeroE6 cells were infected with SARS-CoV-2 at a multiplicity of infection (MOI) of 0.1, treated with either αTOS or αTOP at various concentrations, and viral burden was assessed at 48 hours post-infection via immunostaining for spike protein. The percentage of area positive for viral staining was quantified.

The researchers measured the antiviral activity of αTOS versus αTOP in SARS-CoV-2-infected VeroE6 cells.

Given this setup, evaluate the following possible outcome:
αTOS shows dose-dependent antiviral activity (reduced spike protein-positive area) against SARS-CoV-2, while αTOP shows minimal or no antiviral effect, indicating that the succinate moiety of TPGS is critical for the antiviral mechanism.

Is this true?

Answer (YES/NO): NO